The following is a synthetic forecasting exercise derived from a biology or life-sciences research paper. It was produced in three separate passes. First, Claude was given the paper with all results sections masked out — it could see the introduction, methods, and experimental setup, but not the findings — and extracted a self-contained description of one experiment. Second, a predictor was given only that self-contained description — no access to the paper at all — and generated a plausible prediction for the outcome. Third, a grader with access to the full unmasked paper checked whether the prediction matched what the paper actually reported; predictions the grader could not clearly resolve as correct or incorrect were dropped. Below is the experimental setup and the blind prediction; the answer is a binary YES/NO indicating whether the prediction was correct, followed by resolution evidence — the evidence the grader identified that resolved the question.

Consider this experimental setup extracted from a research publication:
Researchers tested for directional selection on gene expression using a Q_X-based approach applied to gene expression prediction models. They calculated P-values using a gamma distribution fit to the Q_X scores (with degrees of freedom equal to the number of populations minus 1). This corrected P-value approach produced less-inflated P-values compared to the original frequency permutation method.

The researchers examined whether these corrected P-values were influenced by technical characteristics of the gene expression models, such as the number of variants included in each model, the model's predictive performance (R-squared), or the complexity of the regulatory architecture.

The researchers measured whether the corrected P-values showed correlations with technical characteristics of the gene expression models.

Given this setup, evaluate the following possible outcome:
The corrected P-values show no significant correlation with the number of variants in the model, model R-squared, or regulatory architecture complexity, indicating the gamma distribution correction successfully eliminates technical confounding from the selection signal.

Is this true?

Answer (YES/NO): NO